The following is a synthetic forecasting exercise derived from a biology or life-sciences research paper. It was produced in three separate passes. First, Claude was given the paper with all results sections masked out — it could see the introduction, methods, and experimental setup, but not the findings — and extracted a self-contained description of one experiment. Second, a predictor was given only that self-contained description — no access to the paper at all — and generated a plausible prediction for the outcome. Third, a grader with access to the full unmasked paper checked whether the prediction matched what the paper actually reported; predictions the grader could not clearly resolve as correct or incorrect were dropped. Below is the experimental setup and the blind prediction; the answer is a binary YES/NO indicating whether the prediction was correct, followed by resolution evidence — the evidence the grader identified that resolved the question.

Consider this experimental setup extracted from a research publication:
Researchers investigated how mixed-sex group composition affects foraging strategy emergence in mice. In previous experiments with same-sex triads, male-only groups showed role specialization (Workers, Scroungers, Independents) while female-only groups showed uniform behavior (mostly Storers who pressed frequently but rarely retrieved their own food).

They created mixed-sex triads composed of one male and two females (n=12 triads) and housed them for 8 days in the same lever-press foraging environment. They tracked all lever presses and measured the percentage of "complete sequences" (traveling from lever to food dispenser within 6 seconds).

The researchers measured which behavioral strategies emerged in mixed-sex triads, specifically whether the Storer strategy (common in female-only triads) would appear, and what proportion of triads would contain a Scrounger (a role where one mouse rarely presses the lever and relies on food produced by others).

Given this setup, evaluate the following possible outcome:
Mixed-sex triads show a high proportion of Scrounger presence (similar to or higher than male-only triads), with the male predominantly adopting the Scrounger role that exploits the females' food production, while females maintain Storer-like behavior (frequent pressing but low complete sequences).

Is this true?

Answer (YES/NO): NO